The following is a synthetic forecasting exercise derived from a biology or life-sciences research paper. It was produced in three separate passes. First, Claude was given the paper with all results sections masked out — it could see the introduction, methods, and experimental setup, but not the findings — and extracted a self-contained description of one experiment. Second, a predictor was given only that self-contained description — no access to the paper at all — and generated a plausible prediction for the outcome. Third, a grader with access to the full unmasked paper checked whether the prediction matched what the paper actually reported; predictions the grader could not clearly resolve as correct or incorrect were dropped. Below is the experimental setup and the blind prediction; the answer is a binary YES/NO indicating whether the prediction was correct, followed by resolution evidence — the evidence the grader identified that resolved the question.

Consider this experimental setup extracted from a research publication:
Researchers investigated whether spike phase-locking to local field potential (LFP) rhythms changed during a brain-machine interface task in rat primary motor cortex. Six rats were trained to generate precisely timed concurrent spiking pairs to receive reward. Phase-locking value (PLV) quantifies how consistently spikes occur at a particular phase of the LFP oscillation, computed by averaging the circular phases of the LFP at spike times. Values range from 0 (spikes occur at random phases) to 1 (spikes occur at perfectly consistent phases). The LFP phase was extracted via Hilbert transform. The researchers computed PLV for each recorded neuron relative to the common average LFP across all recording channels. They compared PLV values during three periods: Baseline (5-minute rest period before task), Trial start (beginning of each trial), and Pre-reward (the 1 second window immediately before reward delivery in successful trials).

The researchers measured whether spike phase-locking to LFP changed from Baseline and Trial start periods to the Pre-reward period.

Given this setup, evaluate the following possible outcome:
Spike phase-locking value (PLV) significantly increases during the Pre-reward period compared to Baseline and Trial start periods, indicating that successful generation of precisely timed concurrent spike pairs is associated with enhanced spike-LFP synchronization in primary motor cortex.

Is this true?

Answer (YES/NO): NO